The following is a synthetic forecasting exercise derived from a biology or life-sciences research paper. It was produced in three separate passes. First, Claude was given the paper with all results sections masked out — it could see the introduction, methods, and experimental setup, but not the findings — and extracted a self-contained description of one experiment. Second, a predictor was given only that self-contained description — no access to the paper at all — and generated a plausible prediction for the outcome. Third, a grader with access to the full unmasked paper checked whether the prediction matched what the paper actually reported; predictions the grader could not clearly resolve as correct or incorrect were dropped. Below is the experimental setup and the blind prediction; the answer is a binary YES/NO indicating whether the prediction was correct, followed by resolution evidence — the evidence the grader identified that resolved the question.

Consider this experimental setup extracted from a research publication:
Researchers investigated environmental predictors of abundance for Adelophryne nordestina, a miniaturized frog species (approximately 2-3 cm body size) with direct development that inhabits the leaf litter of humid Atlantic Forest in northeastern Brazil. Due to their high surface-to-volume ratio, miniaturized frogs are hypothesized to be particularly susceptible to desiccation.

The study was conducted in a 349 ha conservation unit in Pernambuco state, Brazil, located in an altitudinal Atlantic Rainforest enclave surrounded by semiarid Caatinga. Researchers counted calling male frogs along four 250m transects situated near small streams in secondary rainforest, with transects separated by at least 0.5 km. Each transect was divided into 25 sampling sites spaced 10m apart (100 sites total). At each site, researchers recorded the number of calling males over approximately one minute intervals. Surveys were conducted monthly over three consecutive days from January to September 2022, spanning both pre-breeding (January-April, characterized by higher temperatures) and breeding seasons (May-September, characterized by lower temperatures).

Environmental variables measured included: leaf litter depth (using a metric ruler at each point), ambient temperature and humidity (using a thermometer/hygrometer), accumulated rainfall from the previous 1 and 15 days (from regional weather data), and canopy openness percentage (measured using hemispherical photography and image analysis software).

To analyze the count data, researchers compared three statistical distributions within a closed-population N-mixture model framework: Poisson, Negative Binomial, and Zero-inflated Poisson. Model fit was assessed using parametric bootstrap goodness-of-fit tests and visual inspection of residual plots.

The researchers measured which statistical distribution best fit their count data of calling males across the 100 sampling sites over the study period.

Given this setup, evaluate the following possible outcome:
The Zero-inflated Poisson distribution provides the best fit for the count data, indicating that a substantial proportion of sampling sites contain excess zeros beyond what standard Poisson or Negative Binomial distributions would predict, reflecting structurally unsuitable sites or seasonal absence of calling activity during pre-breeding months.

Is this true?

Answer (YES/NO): NO